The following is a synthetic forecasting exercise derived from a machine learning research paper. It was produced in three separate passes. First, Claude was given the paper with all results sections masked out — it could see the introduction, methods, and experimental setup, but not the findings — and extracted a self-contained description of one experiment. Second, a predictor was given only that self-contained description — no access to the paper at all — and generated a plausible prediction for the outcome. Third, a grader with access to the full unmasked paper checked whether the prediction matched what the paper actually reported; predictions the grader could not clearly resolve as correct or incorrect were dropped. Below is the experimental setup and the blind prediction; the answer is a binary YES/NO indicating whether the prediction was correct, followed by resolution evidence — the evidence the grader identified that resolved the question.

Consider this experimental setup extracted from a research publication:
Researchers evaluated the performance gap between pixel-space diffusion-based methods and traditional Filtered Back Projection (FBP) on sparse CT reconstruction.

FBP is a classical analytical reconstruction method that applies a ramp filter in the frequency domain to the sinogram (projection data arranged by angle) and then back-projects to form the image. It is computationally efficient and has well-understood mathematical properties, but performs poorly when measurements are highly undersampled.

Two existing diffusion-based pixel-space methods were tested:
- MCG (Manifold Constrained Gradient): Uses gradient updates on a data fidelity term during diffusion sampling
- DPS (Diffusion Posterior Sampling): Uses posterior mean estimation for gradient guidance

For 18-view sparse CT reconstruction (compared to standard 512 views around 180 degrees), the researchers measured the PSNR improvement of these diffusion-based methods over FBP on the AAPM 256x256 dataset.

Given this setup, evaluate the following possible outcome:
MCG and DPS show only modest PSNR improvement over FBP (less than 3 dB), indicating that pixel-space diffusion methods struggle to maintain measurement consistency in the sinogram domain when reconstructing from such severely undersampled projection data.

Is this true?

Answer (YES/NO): NO